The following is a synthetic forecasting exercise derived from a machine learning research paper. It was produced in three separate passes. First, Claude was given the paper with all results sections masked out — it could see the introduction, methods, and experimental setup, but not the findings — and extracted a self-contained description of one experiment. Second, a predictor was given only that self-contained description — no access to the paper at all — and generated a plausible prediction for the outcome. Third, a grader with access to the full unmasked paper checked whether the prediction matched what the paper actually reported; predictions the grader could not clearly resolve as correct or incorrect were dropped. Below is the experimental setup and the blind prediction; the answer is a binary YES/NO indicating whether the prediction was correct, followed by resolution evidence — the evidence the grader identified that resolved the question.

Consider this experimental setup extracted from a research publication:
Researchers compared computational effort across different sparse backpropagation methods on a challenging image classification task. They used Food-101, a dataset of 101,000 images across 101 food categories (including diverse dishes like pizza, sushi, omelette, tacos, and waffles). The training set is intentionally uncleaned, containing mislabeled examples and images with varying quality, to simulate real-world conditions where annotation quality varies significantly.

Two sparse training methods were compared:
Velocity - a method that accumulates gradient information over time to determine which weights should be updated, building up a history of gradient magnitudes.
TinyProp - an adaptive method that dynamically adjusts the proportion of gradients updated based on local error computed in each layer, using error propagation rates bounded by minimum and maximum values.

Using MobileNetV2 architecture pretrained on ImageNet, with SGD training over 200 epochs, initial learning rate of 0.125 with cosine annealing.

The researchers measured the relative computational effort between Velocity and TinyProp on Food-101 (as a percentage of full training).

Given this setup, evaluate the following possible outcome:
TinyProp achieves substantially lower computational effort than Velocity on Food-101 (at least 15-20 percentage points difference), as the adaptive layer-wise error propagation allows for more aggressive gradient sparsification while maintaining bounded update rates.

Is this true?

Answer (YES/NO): NO